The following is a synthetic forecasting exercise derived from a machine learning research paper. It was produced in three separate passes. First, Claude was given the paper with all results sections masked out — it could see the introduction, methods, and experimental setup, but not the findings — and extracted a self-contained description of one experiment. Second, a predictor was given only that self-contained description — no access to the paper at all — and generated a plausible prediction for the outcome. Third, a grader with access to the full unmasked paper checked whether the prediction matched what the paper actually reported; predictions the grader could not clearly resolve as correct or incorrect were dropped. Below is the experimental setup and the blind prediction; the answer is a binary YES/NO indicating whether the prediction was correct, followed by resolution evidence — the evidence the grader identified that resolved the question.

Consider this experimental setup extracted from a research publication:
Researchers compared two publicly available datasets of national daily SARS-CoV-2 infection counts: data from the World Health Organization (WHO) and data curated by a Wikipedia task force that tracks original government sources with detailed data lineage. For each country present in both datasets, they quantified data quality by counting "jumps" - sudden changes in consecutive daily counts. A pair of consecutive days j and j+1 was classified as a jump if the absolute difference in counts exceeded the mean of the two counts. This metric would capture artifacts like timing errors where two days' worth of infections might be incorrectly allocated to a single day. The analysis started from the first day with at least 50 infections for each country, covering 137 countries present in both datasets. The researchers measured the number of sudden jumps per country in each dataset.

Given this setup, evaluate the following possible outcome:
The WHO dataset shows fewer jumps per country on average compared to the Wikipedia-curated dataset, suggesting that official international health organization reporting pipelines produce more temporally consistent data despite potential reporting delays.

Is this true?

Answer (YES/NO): NO